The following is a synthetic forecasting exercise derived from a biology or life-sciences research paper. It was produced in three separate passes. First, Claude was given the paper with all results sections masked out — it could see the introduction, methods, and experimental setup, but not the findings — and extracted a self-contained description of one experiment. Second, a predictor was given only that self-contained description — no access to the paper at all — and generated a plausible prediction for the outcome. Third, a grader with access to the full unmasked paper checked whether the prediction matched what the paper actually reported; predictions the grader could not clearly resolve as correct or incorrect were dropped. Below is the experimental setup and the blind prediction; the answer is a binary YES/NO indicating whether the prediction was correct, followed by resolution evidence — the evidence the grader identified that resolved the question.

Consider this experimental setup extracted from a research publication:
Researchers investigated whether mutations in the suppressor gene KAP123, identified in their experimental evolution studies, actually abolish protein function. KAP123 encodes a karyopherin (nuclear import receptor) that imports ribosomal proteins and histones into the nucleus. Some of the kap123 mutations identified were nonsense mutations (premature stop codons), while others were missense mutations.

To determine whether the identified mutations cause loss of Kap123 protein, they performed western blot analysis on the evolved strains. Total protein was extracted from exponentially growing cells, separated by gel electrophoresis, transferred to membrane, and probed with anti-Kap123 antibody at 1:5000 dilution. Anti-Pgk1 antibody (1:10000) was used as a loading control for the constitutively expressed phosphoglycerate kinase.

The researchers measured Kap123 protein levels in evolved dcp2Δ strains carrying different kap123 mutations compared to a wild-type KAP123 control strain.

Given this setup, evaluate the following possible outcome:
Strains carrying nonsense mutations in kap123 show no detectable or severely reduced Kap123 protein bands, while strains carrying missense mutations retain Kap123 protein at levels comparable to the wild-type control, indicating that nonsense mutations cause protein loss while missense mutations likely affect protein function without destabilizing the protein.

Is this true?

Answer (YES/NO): YES